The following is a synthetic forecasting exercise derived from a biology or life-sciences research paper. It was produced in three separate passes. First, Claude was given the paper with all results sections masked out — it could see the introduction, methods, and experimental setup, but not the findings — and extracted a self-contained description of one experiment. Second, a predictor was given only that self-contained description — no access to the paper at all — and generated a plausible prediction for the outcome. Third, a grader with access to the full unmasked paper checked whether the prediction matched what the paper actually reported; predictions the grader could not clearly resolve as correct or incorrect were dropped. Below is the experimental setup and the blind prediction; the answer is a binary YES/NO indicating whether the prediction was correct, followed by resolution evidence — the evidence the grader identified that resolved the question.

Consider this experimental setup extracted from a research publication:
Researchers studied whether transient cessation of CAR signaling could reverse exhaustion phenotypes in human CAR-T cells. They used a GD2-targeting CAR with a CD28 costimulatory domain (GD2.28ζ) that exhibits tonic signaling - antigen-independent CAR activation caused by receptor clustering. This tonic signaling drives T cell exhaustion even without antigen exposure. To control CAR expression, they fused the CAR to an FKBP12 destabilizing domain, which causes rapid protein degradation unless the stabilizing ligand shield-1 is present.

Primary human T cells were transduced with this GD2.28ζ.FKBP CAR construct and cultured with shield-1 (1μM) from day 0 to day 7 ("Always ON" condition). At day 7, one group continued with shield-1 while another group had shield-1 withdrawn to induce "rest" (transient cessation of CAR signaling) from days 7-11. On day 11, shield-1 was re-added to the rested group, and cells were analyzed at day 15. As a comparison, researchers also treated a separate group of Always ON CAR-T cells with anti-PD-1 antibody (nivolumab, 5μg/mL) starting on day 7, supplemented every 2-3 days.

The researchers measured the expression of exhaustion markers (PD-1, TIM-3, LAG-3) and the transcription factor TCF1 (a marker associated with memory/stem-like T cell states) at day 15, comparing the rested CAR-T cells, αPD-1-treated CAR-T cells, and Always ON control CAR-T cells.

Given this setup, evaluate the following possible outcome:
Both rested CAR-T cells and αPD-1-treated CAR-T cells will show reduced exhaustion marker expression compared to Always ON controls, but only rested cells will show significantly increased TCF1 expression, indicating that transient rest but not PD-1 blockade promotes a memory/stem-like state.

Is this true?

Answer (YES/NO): NO